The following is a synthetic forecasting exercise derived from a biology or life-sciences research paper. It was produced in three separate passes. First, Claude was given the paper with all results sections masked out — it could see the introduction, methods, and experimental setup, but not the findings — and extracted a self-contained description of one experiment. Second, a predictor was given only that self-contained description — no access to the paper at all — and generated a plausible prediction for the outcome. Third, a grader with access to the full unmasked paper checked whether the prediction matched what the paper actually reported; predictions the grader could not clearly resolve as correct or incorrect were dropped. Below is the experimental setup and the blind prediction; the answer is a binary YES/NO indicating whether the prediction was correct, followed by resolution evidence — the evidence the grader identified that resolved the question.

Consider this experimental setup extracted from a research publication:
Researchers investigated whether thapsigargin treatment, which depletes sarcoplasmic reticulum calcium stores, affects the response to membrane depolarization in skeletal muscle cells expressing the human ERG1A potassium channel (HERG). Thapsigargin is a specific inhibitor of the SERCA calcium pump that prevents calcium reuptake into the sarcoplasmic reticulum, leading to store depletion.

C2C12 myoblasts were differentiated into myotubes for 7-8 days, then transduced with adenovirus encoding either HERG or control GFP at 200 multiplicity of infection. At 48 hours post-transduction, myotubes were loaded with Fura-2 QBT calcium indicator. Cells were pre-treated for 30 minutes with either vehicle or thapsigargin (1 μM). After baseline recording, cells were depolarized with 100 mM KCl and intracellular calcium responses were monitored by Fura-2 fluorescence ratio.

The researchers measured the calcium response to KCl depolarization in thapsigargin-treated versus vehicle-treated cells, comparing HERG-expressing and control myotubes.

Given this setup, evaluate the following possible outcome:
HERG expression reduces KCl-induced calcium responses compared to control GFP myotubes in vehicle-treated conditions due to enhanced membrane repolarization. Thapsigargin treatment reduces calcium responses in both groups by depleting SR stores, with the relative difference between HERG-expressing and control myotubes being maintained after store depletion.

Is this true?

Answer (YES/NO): NO